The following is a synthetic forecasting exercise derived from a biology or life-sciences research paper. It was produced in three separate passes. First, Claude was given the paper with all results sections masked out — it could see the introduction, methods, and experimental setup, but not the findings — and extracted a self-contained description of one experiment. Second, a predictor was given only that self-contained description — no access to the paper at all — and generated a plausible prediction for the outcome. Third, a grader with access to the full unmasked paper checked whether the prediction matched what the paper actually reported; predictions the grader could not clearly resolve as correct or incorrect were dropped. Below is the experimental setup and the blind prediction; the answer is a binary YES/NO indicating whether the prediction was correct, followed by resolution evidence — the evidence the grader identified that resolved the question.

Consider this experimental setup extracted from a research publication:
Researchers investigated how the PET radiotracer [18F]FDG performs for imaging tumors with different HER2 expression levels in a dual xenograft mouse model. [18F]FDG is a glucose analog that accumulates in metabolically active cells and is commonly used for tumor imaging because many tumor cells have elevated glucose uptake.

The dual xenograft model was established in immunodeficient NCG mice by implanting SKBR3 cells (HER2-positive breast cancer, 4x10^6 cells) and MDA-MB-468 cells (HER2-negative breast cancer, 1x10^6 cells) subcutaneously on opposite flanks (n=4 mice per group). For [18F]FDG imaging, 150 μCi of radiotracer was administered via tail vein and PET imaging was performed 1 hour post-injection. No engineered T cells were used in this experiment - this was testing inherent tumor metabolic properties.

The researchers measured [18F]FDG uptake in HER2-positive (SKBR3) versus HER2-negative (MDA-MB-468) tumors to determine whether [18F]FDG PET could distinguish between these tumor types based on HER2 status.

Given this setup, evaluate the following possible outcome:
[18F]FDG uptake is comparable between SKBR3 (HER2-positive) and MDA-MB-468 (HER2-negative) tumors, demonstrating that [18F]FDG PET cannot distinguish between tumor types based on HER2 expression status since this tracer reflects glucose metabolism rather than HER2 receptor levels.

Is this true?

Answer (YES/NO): NO